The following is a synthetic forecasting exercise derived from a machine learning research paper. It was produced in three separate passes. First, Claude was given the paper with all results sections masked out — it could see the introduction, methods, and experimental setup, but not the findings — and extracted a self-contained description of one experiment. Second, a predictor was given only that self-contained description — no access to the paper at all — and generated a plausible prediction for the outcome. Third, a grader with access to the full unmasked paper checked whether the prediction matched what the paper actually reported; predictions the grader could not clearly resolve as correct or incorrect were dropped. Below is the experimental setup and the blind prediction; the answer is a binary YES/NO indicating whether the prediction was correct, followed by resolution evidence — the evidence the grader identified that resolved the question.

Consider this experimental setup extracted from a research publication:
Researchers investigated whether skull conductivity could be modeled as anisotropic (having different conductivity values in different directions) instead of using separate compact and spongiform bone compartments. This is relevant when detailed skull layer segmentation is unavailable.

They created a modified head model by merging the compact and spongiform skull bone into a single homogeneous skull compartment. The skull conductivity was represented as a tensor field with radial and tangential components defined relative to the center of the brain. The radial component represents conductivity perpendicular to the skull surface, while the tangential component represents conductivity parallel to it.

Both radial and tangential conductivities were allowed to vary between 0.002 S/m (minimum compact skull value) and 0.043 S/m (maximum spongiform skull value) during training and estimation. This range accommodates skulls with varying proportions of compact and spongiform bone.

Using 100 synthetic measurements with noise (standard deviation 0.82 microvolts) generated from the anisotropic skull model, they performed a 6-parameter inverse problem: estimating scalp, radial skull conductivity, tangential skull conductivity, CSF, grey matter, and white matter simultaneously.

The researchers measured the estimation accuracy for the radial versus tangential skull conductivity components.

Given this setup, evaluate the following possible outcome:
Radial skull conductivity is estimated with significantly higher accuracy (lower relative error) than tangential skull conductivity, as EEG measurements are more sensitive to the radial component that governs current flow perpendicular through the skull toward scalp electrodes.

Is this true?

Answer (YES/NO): YES